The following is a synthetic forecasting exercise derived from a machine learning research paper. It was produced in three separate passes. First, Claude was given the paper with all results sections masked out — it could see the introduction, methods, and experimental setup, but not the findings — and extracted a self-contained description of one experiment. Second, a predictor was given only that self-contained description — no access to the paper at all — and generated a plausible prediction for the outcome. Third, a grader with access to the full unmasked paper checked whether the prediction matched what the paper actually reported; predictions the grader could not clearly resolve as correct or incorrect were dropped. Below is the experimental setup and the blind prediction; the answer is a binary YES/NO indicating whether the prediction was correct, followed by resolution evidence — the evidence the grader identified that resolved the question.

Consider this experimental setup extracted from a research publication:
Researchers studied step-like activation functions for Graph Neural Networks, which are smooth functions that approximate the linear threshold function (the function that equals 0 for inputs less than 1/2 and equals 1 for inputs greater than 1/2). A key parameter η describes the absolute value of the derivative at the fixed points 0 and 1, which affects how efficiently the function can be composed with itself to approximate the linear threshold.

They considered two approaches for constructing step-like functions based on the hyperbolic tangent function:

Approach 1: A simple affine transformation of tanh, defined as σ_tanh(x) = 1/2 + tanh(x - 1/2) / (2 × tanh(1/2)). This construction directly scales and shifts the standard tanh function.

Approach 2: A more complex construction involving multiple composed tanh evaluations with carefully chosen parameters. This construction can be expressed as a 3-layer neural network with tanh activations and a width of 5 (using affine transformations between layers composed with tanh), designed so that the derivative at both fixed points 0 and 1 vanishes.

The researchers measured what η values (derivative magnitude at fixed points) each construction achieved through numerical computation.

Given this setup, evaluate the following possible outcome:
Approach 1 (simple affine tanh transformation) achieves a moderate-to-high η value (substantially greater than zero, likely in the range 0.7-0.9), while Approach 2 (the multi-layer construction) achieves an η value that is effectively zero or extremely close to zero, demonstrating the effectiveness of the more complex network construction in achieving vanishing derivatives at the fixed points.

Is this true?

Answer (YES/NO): YES